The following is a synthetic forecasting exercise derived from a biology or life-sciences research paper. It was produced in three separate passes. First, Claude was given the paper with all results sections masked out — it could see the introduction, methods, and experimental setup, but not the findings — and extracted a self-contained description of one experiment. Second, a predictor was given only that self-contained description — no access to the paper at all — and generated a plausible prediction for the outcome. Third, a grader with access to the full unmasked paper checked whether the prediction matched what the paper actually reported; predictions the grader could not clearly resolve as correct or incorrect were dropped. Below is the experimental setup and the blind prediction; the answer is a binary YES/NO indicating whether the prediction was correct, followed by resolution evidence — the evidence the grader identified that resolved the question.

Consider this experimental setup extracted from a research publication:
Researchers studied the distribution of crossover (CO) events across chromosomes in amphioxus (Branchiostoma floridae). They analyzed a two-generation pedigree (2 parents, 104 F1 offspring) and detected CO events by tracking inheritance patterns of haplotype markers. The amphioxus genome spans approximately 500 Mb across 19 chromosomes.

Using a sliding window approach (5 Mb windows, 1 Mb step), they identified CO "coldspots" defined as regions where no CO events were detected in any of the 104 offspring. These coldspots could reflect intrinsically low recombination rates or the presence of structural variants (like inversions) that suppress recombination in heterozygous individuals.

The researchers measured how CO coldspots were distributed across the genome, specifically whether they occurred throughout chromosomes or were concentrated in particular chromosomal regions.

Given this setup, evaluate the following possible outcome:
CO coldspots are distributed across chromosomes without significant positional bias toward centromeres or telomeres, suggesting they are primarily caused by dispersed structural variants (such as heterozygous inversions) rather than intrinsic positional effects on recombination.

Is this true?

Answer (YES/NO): YES